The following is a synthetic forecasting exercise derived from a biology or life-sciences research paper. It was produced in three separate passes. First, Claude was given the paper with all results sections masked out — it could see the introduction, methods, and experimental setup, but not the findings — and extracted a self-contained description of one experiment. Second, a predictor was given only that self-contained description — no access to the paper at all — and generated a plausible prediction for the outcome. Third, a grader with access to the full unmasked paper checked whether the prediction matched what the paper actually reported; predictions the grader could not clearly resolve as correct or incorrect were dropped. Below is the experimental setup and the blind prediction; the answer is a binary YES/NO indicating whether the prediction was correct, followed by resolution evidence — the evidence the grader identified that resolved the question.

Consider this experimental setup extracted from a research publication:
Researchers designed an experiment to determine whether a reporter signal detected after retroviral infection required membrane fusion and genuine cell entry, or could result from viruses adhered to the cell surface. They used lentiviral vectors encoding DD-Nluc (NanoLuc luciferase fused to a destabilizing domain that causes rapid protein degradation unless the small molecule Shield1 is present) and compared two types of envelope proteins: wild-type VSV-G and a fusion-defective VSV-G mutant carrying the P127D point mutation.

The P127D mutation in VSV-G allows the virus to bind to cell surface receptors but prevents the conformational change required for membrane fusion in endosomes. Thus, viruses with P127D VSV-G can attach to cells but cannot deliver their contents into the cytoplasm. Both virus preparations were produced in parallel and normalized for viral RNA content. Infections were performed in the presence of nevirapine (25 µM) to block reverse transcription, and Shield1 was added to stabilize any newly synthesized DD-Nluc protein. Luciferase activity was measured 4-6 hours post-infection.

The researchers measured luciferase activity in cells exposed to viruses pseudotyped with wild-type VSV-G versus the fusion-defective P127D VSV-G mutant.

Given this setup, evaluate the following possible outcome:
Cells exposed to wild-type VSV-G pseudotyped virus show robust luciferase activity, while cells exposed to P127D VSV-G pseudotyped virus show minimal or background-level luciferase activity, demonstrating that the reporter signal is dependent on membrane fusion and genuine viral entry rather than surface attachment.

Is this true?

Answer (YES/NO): YES